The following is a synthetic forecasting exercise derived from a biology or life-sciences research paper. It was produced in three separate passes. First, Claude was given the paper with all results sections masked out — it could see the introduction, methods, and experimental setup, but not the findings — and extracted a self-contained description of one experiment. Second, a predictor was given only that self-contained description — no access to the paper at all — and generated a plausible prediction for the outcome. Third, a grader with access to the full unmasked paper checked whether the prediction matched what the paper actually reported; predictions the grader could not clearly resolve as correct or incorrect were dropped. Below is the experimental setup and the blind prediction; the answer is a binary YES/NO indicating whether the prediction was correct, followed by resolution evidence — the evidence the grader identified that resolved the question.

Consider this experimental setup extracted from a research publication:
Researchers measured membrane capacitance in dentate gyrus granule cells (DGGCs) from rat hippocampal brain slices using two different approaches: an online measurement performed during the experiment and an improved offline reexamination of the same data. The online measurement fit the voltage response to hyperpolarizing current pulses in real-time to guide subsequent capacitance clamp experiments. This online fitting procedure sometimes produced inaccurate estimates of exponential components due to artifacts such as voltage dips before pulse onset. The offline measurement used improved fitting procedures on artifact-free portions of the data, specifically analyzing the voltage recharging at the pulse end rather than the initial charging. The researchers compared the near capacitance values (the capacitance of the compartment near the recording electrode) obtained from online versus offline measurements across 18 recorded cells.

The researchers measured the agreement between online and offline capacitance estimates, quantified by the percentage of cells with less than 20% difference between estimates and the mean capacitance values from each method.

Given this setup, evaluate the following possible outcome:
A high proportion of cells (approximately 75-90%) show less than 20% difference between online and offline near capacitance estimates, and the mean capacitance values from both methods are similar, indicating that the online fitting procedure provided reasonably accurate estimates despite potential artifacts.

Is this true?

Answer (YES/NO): NO